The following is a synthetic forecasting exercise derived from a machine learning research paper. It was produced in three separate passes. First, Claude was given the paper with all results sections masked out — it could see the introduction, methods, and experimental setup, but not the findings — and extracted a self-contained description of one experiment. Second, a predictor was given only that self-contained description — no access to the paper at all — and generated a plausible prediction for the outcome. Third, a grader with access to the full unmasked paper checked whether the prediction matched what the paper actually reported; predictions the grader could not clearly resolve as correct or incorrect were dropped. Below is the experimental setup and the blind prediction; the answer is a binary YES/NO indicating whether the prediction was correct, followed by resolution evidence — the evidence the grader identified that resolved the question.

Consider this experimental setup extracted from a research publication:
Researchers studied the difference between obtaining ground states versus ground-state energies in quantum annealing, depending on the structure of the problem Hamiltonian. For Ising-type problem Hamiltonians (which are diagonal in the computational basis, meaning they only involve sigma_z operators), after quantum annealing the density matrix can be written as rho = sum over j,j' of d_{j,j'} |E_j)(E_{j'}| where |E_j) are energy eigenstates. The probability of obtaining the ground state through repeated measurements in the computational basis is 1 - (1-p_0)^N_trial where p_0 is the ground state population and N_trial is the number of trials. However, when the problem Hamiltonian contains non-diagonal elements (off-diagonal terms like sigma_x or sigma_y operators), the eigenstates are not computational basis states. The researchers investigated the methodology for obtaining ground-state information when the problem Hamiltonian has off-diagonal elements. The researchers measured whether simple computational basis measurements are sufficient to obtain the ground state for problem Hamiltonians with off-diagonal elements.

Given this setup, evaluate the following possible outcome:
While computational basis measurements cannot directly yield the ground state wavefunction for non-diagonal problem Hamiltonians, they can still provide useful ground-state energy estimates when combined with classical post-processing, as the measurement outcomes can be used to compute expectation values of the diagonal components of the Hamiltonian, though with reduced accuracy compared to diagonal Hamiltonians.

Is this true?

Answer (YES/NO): NO